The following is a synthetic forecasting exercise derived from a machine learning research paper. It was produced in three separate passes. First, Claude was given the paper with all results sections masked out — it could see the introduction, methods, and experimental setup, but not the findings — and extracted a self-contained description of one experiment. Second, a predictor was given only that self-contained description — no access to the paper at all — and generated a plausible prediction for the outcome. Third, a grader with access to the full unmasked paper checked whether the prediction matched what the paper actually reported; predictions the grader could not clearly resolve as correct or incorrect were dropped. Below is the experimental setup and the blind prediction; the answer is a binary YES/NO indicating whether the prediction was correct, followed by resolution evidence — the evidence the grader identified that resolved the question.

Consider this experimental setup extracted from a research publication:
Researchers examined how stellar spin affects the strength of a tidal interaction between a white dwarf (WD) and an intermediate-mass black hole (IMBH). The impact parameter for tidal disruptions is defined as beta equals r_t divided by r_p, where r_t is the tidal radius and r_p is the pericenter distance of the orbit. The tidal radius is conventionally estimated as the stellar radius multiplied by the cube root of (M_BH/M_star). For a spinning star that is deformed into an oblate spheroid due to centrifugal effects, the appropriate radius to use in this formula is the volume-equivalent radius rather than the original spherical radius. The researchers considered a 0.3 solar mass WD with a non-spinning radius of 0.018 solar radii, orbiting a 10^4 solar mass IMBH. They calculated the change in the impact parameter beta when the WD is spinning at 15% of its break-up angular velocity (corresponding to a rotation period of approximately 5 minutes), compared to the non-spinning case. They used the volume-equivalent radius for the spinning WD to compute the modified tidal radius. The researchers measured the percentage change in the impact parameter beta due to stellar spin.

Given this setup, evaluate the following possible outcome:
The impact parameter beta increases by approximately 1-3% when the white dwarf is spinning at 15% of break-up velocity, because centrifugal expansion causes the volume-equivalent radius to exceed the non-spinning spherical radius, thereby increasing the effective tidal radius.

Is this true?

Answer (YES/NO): NO